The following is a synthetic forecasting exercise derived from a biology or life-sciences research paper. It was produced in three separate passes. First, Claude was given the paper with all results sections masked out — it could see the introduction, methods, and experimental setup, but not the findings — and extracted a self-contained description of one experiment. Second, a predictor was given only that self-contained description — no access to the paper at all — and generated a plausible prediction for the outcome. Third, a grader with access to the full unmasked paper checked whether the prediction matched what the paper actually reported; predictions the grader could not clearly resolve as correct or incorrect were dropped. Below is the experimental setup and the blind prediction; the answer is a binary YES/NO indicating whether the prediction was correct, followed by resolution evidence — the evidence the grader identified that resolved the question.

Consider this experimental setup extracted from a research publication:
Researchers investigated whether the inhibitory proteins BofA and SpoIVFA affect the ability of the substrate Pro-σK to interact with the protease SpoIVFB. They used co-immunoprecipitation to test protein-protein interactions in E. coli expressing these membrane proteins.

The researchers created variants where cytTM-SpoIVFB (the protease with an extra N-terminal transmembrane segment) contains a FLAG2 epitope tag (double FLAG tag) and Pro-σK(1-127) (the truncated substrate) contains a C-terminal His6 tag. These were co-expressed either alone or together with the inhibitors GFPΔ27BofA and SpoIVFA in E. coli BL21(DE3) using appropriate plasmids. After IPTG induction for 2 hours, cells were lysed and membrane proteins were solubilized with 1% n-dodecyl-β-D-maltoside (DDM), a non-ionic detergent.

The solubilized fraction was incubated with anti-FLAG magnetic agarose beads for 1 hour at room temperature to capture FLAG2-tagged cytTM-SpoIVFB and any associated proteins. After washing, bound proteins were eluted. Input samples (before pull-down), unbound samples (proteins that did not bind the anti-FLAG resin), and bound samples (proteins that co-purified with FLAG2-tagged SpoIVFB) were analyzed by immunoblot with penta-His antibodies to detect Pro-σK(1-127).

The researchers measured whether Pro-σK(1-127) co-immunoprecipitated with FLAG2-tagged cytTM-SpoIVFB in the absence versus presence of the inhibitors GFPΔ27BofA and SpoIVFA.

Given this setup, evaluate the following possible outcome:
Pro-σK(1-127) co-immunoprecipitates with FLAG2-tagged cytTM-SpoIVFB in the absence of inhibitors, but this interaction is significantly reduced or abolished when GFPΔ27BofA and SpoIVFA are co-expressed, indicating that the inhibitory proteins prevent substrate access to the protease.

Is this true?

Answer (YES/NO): NO